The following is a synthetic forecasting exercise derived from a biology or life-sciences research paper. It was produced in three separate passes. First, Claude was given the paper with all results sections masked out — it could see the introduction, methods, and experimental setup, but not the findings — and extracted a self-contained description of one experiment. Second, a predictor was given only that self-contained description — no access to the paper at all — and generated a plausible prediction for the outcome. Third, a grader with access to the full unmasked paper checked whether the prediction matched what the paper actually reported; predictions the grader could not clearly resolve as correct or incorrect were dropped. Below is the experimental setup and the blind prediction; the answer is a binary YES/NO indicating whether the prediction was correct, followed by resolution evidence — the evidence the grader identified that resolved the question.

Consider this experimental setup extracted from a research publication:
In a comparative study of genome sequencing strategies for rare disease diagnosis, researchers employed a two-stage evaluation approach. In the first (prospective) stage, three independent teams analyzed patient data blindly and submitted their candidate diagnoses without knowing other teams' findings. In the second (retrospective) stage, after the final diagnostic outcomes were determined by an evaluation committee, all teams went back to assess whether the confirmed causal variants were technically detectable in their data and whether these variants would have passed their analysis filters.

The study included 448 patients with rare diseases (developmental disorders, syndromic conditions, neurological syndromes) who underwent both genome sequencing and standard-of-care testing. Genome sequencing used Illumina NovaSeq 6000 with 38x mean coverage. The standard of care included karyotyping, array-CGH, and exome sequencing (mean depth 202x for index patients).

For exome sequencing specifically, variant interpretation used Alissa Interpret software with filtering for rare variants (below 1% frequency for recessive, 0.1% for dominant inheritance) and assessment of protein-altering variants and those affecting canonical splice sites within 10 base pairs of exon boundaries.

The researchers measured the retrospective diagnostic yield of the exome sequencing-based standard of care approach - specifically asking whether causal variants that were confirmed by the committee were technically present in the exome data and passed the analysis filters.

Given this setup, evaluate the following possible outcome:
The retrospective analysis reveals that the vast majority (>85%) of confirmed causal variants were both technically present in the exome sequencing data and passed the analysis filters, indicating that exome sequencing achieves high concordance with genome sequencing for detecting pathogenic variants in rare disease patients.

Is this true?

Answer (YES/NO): YES